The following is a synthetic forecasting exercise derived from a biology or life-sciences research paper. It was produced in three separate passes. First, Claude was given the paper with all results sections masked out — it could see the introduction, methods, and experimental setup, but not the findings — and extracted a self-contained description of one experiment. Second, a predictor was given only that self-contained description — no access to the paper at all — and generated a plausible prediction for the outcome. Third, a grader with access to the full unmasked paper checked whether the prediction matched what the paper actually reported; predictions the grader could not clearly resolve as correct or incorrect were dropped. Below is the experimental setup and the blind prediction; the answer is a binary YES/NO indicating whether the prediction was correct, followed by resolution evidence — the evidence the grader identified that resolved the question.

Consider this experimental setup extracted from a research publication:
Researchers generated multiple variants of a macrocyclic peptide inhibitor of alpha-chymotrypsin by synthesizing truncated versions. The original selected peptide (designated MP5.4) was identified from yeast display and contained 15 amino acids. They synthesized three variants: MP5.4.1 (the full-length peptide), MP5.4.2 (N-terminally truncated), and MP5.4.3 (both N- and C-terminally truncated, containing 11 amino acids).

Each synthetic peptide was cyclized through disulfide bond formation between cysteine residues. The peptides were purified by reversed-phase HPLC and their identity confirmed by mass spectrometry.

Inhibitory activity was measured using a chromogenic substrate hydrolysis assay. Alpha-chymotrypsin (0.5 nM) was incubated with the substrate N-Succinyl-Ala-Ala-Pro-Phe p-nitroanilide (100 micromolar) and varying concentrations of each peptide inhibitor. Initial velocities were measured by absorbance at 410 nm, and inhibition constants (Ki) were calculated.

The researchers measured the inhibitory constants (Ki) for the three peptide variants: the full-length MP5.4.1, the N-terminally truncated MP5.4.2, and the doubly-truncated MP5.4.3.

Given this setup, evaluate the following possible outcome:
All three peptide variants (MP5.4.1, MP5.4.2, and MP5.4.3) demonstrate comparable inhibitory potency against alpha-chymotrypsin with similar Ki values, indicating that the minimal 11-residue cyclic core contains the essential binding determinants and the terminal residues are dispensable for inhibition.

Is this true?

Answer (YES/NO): NO